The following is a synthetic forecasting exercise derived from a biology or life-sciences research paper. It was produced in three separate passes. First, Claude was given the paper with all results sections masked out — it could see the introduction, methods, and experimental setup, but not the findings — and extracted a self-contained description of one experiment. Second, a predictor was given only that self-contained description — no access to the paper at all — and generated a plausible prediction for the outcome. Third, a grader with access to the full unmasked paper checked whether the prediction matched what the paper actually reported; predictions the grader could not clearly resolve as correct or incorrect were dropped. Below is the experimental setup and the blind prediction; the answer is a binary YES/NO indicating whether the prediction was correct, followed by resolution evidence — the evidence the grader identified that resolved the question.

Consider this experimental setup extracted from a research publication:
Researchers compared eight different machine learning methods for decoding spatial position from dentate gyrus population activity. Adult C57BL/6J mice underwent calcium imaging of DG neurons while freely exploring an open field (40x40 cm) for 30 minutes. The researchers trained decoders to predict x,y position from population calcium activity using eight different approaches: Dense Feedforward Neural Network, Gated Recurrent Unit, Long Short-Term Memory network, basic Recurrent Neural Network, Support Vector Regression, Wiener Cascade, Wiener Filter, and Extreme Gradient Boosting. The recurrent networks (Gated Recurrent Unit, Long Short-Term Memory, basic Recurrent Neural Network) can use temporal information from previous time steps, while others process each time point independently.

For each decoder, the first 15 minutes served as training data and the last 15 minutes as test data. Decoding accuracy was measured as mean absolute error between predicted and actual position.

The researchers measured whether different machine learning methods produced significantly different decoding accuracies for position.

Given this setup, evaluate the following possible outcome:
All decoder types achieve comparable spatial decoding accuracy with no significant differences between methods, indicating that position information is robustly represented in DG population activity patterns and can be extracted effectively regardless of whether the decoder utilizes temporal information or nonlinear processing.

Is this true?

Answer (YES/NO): YES